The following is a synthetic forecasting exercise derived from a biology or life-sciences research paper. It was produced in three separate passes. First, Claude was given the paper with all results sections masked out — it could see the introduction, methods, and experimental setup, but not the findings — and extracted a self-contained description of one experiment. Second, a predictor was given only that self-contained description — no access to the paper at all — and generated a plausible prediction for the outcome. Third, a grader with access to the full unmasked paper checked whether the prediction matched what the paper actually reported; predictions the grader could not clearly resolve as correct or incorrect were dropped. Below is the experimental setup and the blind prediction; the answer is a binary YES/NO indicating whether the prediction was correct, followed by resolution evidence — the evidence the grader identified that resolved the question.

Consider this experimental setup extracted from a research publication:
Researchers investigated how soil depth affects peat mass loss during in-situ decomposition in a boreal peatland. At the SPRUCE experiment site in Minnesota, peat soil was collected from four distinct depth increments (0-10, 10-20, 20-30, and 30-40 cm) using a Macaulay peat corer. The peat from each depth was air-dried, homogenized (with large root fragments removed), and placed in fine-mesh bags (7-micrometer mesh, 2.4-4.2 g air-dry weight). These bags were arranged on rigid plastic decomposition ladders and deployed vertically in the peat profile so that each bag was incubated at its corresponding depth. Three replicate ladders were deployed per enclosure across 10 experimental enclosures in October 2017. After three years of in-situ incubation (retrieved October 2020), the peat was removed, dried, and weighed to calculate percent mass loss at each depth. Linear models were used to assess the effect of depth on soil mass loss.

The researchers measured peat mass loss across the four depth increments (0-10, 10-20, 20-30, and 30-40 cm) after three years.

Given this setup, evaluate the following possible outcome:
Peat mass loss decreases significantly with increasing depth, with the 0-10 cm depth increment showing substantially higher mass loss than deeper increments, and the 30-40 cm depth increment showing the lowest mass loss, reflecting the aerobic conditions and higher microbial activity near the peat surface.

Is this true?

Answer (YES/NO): NO